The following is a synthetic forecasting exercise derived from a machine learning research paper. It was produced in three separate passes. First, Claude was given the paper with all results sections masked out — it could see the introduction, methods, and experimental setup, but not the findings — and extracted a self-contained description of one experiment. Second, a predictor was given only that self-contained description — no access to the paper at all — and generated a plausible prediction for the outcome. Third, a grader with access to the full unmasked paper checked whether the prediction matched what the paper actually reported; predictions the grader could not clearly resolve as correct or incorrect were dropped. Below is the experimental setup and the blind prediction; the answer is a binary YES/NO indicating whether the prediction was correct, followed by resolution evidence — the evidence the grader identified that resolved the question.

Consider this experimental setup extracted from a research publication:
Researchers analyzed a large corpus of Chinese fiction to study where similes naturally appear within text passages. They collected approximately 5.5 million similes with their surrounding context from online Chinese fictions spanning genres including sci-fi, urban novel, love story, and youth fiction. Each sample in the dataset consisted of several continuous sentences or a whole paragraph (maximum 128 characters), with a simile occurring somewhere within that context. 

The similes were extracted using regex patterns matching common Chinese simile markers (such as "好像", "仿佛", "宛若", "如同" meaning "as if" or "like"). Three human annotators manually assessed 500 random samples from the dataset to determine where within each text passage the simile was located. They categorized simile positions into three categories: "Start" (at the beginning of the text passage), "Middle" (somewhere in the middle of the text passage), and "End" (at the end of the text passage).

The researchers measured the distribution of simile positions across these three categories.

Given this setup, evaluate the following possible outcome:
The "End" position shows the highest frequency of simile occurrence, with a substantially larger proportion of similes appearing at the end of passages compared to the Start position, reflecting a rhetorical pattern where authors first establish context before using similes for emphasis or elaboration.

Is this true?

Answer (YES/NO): NO